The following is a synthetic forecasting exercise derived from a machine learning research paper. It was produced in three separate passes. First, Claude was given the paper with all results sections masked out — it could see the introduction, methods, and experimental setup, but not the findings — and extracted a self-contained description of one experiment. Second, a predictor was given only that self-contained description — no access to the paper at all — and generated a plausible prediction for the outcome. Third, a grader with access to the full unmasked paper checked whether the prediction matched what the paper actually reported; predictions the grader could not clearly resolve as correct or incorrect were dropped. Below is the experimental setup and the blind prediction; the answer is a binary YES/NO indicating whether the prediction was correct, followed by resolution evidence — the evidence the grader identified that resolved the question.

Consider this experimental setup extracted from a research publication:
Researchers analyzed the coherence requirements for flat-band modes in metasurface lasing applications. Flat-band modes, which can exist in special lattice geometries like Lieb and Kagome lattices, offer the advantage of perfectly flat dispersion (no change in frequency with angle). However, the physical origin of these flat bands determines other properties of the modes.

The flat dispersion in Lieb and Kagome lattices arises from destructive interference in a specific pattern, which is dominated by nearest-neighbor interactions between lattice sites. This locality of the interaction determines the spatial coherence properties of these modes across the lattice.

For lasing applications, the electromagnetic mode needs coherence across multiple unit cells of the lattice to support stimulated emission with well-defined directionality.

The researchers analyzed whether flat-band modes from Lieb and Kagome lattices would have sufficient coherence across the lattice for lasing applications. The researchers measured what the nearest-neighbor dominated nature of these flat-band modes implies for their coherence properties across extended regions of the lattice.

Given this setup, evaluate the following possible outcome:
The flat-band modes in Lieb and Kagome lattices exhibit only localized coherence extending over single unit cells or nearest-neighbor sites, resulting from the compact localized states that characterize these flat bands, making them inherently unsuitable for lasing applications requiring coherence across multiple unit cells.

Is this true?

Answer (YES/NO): YES